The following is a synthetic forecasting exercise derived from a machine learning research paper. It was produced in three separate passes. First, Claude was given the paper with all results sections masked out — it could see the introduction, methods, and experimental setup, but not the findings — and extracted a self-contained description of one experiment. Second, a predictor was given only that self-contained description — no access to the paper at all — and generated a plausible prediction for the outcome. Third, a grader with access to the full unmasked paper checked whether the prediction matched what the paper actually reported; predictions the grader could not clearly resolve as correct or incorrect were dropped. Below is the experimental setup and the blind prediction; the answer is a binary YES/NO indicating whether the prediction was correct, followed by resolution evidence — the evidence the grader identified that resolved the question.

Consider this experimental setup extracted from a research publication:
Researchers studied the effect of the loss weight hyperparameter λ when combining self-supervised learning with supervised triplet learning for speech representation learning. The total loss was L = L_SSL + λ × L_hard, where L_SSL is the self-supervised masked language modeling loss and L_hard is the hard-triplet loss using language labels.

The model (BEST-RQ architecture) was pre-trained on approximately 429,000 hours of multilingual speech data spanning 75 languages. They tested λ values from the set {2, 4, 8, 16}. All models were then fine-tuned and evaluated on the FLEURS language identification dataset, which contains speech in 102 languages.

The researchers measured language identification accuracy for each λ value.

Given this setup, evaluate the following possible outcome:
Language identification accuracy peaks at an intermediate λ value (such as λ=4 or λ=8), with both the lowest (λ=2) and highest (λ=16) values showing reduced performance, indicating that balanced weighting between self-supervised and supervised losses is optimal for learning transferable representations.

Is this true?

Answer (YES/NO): NO